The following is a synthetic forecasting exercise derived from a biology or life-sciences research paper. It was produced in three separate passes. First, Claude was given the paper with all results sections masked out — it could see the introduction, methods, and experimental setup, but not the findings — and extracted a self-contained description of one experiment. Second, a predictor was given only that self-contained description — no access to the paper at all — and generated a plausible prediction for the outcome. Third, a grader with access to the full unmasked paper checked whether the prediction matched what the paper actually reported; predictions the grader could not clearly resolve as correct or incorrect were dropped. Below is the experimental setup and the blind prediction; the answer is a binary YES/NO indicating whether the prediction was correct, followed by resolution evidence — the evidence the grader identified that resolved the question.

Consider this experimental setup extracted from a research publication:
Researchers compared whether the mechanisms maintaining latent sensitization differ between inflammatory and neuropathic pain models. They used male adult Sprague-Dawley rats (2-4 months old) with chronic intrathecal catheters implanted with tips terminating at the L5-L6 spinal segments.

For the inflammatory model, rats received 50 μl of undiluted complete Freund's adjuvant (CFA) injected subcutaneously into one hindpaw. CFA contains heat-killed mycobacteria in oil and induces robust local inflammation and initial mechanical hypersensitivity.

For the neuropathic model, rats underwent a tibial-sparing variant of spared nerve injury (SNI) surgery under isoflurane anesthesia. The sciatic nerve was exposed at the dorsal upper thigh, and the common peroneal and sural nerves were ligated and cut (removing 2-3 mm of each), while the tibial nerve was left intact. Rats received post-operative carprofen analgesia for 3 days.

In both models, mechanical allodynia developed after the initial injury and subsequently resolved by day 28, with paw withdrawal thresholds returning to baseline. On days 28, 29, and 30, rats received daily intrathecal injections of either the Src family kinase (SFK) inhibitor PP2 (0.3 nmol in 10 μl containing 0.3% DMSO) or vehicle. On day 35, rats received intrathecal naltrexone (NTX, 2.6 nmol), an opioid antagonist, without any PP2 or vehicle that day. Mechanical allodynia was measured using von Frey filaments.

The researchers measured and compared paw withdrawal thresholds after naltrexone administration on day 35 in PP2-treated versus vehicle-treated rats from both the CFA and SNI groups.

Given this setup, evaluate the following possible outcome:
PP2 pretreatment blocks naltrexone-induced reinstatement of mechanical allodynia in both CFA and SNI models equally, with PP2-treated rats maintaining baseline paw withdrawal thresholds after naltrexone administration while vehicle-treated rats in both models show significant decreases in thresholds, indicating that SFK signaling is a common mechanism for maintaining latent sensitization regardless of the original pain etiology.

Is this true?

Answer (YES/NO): YES